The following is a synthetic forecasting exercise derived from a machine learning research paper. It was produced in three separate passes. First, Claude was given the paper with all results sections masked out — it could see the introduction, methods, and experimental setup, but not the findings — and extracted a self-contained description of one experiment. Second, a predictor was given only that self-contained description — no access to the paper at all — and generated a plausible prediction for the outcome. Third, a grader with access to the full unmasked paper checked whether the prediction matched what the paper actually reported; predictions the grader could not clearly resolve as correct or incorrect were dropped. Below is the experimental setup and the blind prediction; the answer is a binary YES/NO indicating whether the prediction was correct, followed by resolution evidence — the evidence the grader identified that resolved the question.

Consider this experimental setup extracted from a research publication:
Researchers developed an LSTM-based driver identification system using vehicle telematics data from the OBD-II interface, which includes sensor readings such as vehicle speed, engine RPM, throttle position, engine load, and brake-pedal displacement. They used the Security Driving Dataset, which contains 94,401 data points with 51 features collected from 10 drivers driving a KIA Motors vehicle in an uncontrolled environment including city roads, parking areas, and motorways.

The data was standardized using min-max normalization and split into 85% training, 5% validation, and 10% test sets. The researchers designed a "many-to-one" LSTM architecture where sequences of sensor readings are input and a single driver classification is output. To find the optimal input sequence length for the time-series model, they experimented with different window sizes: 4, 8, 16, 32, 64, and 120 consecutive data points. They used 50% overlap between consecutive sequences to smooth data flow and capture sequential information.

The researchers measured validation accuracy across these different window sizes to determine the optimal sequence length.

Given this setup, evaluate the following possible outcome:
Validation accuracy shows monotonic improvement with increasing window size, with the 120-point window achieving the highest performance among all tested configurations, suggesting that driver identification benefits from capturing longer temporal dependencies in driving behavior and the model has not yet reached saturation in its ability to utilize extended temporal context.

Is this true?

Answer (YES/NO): NO